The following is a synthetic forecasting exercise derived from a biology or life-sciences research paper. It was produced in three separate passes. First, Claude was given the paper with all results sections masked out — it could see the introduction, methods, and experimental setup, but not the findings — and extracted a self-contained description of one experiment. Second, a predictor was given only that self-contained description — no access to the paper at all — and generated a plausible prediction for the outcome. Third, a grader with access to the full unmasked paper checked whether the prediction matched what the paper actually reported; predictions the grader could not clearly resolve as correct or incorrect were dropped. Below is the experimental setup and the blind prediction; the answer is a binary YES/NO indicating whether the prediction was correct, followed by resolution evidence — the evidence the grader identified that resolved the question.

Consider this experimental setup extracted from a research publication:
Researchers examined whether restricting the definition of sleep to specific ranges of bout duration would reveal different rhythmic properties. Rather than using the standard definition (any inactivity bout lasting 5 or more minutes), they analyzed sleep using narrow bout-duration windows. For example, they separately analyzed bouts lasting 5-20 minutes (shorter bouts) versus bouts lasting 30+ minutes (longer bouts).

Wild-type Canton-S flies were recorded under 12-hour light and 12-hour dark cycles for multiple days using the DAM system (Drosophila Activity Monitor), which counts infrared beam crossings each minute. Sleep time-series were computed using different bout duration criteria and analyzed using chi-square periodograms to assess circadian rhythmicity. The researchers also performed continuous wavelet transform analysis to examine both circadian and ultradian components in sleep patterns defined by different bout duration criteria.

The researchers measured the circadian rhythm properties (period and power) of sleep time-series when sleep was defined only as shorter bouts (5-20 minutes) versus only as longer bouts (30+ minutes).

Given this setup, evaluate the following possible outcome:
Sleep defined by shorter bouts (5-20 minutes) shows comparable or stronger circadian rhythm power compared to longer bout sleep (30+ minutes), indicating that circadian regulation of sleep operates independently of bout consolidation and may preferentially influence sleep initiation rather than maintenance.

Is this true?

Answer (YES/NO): NO